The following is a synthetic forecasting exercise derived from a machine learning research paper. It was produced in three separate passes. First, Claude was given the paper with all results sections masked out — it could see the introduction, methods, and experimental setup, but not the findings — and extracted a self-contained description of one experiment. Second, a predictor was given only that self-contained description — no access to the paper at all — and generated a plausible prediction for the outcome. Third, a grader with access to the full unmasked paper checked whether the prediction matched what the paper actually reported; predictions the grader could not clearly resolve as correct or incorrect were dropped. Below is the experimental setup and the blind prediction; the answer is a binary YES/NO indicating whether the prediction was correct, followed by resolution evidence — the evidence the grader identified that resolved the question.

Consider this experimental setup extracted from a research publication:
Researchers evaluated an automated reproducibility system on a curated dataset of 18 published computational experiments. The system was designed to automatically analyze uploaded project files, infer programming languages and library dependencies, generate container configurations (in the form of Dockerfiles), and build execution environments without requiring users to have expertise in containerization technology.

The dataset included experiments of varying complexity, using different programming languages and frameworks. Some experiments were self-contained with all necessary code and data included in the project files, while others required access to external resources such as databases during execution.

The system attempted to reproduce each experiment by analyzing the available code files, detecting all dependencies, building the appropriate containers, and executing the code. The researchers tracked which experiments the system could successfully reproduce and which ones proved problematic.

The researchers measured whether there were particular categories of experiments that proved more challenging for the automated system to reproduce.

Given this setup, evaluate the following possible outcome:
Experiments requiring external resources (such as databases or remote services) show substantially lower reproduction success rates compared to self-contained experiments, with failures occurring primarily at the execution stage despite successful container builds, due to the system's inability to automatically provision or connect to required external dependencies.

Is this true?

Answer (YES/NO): NO